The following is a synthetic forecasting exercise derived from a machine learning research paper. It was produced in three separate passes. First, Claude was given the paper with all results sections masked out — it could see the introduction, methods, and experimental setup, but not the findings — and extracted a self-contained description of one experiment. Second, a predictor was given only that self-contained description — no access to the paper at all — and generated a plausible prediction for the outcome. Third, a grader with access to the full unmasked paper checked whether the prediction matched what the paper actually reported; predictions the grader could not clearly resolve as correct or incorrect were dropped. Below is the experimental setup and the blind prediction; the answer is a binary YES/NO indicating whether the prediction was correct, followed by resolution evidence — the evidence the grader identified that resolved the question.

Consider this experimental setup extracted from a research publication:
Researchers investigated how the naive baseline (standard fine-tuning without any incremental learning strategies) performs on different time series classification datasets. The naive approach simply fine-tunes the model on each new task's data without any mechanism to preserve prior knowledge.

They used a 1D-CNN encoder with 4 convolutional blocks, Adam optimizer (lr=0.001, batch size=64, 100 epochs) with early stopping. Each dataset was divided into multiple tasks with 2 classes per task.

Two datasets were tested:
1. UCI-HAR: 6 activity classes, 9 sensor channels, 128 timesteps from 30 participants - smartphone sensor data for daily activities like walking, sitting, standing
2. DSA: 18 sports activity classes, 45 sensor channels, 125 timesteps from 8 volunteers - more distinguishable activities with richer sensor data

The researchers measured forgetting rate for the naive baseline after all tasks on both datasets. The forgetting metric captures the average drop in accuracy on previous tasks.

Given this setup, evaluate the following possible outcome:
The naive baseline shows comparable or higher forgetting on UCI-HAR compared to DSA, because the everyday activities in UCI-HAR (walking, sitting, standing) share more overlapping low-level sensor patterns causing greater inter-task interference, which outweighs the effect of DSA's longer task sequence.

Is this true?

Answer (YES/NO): NO